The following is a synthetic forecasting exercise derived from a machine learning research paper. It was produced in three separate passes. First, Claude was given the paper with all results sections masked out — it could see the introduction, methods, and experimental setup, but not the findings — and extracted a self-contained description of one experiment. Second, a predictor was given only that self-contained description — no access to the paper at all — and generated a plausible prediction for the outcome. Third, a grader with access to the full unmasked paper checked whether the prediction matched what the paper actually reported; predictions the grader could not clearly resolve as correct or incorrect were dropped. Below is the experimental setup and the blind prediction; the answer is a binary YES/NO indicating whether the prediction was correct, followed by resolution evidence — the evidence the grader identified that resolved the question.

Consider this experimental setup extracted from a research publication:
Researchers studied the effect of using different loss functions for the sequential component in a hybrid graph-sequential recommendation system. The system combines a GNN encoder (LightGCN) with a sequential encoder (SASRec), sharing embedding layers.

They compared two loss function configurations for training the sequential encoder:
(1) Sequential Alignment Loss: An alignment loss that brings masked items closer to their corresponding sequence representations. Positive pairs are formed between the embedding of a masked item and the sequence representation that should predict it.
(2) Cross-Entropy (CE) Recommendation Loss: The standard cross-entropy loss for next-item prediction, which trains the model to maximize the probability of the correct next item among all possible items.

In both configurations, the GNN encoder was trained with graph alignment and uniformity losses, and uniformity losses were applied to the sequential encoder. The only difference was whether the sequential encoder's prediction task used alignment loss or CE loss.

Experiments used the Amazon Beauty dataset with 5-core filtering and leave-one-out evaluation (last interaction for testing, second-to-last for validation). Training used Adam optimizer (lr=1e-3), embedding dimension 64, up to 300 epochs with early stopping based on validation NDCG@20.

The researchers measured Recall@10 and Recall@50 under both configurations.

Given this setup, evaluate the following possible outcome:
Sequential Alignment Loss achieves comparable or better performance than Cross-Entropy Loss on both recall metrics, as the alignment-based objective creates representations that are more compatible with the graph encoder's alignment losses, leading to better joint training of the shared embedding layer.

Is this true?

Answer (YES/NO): NO